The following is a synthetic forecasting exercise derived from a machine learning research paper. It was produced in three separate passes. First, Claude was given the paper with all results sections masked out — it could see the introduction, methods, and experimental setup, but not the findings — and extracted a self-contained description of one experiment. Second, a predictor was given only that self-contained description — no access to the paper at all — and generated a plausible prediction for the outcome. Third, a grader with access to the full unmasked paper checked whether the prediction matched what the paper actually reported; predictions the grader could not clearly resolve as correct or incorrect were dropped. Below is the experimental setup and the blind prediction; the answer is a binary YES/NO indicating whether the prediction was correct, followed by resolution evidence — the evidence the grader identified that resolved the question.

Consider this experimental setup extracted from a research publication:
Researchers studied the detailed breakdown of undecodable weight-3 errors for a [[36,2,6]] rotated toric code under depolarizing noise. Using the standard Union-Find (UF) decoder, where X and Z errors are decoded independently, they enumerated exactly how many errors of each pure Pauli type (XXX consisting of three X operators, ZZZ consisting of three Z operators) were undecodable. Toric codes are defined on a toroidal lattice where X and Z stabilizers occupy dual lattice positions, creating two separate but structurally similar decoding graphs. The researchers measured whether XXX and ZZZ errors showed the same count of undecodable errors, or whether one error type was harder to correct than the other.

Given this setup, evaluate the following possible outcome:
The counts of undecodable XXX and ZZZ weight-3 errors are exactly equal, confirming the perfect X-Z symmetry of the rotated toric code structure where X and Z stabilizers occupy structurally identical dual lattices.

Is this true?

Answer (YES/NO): YES